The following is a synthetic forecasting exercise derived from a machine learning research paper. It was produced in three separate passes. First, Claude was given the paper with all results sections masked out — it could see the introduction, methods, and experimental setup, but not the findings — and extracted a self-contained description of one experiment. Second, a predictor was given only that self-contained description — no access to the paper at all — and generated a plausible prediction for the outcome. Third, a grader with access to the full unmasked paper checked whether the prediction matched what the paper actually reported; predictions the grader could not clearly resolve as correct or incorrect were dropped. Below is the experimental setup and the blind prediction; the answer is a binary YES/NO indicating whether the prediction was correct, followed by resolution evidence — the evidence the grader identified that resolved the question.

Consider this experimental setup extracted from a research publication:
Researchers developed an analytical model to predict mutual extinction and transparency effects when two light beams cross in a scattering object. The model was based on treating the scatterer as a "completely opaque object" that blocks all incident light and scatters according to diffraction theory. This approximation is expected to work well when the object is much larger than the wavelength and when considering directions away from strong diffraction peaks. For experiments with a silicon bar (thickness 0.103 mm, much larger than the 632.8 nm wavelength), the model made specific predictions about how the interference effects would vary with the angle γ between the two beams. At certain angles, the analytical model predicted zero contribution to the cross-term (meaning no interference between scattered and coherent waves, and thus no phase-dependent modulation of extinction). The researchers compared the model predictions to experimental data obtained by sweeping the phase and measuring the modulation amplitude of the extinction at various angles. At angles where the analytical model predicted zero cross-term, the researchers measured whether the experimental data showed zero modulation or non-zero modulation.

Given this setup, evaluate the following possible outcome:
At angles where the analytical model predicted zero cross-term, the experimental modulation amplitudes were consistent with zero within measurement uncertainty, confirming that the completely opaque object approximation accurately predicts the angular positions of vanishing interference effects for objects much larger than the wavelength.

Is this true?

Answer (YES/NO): NO